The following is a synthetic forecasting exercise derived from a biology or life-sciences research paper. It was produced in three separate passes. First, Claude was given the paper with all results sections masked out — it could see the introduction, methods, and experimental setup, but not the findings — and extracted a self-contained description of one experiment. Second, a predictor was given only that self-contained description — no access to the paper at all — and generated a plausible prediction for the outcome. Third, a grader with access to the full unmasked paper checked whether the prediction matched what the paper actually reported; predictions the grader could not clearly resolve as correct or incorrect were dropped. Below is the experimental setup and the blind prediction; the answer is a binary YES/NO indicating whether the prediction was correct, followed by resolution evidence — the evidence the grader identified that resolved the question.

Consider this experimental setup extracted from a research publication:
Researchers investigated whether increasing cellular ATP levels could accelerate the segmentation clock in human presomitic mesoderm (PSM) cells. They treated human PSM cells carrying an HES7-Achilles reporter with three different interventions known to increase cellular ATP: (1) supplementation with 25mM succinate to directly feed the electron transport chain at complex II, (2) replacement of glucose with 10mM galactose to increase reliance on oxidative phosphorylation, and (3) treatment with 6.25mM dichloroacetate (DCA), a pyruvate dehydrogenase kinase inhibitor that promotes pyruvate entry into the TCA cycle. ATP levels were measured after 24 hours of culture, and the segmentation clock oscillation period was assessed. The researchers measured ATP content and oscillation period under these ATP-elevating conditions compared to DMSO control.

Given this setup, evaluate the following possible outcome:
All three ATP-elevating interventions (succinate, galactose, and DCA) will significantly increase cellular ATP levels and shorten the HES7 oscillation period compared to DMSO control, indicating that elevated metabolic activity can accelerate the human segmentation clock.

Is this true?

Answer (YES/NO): NO